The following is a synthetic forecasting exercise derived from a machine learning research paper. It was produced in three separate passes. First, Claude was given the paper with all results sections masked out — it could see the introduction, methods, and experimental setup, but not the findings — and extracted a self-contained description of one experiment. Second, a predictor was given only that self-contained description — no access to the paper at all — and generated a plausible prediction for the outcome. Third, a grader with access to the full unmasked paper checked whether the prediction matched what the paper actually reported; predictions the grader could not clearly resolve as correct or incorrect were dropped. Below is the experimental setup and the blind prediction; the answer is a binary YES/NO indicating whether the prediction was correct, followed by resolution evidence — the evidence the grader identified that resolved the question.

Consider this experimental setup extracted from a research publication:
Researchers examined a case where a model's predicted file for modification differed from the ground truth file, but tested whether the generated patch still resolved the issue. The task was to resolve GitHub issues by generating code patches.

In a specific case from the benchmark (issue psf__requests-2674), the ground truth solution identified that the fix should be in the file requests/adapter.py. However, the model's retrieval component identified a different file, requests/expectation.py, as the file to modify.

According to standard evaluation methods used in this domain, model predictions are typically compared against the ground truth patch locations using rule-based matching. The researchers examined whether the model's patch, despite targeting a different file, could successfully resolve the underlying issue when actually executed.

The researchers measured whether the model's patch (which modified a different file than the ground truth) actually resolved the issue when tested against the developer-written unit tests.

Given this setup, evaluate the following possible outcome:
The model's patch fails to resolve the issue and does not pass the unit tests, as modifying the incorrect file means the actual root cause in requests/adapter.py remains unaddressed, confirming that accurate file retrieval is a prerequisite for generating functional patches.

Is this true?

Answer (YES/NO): NO